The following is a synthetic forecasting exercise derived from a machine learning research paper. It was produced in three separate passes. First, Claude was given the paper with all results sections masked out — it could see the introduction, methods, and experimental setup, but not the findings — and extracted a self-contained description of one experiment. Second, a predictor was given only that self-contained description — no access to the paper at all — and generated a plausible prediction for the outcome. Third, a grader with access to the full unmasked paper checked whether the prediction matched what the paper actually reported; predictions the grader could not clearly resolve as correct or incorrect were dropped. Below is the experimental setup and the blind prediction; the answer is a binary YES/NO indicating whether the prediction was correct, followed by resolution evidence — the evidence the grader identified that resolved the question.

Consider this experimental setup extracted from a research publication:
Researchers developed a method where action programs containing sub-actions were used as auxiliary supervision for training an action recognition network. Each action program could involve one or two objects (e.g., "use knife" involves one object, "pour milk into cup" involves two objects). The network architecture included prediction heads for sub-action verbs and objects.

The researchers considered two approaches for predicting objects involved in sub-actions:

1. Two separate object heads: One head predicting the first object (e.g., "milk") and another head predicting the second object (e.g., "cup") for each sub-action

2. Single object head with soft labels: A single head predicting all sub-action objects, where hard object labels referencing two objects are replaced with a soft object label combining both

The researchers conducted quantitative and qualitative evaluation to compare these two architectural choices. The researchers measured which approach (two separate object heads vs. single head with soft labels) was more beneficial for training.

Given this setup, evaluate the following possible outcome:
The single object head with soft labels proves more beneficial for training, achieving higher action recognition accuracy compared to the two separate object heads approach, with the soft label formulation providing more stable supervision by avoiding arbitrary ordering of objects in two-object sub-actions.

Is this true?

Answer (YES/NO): YES